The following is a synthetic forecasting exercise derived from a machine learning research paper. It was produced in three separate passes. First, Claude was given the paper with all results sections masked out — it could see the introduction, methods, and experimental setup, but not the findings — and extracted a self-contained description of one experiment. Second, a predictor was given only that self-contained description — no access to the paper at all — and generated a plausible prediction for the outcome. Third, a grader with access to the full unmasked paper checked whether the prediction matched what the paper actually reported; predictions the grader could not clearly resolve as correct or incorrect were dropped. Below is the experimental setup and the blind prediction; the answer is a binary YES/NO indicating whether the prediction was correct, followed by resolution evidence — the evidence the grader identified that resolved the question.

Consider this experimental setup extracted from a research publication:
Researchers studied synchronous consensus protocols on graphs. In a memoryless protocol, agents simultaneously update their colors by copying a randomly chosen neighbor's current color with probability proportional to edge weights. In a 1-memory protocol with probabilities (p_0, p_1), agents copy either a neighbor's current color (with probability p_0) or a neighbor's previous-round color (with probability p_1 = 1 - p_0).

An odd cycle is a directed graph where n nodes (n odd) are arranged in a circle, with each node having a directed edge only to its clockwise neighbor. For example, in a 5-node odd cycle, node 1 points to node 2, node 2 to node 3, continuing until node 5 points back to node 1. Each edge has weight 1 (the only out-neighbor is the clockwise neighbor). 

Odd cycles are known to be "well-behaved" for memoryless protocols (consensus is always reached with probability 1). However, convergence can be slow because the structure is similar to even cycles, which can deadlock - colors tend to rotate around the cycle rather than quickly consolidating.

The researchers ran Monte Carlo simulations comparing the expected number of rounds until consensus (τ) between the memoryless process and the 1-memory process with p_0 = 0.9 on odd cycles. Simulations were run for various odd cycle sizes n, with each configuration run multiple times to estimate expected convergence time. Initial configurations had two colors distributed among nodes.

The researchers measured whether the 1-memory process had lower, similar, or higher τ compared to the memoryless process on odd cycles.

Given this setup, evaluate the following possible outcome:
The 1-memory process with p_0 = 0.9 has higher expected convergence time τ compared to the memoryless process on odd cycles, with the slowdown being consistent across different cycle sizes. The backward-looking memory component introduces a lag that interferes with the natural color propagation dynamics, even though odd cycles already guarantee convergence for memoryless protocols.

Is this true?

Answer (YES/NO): NO